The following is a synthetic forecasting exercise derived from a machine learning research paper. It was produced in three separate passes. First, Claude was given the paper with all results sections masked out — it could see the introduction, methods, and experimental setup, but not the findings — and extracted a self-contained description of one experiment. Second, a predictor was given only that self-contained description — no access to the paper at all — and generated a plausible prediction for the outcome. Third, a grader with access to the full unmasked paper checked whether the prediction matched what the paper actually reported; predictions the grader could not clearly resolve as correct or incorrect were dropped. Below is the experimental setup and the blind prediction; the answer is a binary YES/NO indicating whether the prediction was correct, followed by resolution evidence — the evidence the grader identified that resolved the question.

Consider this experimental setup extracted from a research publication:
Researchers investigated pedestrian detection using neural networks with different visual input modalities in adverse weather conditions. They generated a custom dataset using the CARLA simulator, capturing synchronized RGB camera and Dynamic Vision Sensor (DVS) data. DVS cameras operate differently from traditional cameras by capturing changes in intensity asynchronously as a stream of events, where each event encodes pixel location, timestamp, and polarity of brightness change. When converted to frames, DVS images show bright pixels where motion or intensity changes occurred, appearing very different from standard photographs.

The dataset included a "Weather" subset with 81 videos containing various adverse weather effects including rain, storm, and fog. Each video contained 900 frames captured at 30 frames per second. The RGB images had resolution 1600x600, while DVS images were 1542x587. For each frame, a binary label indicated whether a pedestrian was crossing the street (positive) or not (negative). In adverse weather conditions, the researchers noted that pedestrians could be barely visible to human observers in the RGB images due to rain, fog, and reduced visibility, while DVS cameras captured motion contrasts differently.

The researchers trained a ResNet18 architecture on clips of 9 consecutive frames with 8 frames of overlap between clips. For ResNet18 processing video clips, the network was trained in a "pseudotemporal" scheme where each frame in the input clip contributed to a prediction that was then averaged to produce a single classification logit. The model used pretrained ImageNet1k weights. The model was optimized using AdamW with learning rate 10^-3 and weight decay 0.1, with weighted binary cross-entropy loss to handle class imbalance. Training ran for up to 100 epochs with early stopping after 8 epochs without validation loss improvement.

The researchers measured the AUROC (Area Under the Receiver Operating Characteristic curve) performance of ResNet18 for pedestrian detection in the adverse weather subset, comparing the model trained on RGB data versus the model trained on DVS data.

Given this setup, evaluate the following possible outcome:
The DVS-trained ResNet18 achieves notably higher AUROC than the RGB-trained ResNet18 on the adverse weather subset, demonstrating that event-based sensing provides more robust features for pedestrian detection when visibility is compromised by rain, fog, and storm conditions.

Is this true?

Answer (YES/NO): YES